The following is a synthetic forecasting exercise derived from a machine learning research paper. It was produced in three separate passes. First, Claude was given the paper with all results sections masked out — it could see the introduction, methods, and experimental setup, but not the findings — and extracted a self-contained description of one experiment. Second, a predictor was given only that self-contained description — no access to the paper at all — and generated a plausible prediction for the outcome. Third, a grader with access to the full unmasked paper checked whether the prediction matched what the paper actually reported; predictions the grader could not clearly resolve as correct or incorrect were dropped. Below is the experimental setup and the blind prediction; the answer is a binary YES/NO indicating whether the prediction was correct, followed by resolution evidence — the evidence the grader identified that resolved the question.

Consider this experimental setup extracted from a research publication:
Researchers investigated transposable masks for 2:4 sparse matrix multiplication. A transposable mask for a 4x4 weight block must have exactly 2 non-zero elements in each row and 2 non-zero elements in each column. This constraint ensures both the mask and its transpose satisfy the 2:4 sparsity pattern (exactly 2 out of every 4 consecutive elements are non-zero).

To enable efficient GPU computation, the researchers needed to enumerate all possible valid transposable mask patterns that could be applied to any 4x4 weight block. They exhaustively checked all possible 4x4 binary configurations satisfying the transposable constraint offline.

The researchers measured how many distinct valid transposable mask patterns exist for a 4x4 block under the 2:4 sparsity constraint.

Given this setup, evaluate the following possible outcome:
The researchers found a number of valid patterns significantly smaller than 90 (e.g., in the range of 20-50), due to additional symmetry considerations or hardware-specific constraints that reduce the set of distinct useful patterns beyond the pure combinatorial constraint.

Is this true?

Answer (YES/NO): NO